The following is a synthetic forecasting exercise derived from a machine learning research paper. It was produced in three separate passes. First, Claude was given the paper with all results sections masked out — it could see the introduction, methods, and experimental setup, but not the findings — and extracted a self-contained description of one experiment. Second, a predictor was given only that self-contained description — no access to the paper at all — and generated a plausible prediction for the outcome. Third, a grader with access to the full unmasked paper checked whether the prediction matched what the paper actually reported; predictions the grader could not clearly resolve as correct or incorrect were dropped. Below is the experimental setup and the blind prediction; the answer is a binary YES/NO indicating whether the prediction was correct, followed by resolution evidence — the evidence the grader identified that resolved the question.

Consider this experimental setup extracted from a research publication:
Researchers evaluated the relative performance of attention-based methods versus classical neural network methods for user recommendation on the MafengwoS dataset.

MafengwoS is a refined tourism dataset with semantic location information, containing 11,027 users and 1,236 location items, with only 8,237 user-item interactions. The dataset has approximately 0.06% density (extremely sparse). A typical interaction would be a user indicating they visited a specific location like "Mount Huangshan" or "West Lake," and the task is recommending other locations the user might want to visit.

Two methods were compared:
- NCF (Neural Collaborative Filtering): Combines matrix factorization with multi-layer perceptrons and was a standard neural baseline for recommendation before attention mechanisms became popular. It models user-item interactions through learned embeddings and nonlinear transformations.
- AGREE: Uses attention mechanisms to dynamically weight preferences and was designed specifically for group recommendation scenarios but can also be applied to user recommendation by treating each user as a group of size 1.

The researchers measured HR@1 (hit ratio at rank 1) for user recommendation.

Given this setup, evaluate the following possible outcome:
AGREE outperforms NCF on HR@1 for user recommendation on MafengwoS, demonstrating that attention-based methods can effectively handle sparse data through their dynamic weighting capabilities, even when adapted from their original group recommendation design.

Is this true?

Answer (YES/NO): YES